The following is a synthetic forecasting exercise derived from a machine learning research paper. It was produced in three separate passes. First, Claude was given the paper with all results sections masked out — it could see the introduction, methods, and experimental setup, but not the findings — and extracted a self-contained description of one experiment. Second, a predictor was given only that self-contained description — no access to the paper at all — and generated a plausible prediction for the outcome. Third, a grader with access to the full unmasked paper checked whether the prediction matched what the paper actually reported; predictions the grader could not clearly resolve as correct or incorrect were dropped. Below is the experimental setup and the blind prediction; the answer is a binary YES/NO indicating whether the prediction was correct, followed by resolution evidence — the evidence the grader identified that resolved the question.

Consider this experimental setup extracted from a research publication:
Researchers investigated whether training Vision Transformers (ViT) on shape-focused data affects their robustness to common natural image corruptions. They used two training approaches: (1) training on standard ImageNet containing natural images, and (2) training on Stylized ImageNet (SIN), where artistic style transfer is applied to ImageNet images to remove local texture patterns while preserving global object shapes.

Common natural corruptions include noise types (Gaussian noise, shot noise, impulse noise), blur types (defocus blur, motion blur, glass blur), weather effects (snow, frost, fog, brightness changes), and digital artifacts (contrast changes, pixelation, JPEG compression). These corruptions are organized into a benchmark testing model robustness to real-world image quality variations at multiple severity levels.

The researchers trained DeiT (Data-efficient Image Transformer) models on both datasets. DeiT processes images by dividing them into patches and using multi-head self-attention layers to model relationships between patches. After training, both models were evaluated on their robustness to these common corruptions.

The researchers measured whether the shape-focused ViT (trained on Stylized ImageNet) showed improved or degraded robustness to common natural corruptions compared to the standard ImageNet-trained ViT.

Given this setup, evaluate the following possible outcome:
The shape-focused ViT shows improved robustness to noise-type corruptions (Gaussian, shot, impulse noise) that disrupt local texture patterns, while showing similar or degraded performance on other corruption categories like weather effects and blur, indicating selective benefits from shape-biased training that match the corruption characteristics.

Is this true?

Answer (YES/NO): NO